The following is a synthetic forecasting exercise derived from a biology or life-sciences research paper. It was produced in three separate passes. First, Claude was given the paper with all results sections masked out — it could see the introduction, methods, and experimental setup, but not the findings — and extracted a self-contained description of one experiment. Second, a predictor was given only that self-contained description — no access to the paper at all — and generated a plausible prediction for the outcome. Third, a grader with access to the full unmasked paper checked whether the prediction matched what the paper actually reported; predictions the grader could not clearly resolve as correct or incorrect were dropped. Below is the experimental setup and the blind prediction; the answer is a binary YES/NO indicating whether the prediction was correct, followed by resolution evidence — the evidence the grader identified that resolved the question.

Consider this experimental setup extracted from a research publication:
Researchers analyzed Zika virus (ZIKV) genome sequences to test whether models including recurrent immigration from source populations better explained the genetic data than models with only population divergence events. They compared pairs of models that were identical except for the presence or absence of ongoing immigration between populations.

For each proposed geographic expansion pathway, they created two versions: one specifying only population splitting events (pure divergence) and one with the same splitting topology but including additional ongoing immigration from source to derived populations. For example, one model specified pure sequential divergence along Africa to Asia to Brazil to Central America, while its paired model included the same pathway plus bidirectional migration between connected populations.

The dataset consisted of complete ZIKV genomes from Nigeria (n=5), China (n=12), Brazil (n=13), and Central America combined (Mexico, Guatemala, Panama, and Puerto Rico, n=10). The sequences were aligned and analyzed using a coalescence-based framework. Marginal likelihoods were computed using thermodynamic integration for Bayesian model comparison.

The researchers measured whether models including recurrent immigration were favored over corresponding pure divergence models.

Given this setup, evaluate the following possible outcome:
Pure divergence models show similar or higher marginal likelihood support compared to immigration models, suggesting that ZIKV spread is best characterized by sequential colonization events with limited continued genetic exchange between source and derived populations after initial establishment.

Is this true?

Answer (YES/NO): YES